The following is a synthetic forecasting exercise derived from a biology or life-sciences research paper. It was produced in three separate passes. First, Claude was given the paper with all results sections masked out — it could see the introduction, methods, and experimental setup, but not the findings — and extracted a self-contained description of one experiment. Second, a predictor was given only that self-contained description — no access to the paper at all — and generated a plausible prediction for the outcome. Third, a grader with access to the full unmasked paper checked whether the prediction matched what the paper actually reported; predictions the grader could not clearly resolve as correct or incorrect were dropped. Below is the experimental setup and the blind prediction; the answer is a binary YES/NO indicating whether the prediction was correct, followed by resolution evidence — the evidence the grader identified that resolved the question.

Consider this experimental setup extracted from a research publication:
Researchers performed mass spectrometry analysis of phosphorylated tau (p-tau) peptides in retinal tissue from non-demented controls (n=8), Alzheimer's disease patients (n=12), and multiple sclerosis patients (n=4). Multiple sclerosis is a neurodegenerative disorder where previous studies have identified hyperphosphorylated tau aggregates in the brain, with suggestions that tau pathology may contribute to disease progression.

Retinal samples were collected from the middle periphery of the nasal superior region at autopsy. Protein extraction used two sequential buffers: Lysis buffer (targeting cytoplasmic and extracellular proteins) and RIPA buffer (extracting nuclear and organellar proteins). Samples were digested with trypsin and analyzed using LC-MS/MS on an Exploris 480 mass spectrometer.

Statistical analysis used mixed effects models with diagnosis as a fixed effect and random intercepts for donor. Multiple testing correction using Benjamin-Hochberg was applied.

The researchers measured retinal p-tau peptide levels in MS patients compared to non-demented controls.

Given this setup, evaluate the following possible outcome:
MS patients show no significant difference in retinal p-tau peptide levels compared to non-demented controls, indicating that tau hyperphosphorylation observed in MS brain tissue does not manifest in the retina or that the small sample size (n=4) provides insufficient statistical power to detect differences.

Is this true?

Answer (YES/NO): YES